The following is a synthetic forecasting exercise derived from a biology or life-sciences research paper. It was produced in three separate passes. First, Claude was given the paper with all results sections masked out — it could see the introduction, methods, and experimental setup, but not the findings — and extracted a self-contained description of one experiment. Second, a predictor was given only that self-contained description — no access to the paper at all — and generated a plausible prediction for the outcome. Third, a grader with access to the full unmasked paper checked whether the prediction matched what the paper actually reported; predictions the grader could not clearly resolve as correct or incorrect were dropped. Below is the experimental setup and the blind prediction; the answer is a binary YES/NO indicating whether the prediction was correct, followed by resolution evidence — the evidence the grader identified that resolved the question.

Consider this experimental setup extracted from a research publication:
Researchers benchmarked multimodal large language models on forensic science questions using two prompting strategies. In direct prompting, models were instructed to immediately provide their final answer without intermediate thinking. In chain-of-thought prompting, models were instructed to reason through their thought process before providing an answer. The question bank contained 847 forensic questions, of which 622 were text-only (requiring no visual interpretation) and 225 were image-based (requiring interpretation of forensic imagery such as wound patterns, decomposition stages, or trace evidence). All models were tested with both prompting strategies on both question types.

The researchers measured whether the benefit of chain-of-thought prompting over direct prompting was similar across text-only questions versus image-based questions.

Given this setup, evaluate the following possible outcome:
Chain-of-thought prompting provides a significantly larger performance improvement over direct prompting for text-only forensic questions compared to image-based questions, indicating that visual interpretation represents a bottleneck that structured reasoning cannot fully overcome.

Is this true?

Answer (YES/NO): YES